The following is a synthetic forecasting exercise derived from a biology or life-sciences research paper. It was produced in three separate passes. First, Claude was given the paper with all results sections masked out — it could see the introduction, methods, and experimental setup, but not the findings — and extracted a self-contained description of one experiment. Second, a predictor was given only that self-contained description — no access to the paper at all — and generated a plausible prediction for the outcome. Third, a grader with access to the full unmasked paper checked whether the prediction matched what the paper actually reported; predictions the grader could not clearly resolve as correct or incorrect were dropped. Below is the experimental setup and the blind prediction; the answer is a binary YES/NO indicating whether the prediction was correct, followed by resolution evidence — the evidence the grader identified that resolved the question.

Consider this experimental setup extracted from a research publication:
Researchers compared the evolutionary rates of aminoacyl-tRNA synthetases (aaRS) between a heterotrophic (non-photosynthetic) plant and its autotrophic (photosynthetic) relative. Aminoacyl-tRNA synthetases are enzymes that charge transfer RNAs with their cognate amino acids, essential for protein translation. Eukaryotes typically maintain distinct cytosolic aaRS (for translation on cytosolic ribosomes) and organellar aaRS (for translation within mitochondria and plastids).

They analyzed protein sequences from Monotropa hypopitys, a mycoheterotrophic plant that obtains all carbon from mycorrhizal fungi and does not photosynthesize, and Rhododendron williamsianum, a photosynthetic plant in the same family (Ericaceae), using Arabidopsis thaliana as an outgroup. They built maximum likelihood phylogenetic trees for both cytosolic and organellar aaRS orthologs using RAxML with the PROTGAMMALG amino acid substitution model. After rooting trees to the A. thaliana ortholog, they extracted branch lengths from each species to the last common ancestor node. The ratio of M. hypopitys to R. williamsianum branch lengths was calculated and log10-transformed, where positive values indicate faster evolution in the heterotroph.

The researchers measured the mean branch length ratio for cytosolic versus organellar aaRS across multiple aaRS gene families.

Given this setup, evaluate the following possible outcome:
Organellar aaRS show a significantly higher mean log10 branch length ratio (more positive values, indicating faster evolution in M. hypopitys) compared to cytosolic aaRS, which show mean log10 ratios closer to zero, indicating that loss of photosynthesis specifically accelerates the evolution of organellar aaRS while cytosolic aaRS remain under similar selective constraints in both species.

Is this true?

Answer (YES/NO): NO